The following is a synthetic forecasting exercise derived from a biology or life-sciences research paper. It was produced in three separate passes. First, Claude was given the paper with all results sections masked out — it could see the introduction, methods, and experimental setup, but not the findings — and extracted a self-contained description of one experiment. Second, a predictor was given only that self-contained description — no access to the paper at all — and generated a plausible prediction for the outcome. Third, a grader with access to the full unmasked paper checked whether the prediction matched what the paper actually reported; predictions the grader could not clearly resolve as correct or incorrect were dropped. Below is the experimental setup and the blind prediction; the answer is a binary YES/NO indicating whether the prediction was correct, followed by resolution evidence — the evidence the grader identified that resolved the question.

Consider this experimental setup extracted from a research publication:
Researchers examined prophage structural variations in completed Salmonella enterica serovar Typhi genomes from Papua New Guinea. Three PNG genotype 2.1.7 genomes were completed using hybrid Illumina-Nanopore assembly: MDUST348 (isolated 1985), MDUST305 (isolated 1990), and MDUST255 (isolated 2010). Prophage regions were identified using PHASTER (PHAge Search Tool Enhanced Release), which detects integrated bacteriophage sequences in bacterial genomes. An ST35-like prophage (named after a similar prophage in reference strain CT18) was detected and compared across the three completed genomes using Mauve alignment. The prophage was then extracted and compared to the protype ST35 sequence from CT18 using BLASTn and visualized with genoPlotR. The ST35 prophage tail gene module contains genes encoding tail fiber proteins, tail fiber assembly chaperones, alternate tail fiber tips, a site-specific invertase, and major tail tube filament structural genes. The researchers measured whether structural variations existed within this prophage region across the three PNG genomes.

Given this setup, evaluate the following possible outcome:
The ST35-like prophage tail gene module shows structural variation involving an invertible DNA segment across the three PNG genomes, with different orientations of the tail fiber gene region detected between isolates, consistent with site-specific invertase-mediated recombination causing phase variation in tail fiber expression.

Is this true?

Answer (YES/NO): YES